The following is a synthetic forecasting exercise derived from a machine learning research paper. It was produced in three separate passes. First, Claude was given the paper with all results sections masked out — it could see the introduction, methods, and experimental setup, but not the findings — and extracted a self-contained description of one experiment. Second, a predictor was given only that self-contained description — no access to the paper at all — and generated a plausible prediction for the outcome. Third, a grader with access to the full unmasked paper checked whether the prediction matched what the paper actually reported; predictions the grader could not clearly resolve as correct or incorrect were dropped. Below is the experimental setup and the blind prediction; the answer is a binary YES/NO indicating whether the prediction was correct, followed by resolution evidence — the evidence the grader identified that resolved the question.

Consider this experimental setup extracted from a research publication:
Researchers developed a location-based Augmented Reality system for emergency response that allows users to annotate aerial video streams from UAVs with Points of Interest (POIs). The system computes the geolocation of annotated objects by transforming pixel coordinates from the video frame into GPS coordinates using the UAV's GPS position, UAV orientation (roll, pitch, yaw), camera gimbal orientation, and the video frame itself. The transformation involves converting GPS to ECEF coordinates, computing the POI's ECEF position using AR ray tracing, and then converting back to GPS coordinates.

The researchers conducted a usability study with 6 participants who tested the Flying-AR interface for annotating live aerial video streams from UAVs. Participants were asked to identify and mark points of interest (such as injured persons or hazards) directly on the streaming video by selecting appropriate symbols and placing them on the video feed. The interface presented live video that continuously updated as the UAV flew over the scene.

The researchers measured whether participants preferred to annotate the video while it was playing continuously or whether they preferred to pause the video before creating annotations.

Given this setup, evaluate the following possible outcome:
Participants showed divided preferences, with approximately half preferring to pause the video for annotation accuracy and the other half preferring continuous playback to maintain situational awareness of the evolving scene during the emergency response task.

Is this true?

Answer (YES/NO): NO